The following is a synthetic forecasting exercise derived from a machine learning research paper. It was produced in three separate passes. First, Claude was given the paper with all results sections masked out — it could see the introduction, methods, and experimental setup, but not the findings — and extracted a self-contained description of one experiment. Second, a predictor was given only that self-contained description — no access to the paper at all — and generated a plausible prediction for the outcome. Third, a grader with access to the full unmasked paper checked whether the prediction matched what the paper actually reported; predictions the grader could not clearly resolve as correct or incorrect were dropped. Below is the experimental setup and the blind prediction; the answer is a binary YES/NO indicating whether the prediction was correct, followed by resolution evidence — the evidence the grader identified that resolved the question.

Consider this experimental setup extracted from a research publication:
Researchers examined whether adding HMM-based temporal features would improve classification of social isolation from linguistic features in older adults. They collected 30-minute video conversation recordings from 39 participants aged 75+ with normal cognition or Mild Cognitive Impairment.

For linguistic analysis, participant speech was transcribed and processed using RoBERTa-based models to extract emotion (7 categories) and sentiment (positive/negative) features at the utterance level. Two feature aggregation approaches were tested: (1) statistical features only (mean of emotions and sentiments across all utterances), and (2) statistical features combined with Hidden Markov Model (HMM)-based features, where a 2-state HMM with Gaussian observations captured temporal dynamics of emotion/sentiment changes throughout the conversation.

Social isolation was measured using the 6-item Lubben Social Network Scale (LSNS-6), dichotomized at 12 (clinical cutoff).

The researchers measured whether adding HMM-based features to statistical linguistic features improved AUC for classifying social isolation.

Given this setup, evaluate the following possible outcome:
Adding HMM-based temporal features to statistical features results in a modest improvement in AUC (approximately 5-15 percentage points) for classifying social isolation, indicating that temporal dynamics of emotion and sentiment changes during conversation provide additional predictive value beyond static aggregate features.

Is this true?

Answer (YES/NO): NO